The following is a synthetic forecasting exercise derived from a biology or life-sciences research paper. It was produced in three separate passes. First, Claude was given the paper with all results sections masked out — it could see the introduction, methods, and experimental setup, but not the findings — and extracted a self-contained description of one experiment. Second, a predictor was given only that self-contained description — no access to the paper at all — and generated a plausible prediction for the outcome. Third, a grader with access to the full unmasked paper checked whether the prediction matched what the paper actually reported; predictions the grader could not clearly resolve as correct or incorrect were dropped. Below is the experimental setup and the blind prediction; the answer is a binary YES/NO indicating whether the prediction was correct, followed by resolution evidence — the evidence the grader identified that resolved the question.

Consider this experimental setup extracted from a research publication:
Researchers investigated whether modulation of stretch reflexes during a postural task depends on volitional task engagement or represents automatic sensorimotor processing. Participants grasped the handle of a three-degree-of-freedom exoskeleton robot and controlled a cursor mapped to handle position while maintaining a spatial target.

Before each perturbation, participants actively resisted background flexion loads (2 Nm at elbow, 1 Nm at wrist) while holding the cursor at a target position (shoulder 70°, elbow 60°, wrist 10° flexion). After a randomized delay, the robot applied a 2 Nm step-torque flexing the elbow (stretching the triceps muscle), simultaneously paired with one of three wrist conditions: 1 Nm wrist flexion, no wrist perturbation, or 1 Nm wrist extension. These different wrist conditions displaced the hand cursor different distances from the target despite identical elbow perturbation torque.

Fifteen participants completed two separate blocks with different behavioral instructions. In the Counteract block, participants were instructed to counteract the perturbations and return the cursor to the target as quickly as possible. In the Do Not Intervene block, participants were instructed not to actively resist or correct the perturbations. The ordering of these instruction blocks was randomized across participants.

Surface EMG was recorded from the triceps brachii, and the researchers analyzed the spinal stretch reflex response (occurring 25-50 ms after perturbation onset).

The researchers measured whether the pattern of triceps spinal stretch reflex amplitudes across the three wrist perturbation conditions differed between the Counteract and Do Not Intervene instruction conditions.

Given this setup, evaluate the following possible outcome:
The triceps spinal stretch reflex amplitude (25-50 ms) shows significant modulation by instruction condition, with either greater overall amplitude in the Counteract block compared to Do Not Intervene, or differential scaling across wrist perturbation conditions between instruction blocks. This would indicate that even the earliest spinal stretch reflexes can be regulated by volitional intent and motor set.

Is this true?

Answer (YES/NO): NO